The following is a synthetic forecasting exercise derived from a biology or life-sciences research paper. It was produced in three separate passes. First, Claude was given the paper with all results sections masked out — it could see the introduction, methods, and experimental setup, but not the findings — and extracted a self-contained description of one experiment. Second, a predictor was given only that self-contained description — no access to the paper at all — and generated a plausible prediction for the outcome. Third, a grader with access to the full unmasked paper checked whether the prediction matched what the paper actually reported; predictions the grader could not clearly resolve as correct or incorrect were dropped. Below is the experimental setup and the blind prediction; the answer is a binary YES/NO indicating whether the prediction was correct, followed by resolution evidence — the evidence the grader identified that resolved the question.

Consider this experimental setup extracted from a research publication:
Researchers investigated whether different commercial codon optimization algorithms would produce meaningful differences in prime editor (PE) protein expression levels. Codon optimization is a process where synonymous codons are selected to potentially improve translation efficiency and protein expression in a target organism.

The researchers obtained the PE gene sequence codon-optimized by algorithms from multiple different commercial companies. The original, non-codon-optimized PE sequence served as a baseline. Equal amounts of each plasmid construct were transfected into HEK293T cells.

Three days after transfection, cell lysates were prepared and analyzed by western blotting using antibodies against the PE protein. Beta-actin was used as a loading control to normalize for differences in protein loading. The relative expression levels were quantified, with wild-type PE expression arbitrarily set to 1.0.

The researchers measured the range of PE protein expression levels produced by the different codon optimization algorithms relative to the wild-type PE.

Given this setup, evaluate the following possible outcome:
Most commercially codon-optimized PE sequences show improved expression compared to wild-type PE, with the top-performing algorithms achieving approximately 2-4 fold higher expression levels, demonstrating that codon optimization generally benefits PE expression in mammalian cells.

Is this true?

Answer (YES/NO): NO